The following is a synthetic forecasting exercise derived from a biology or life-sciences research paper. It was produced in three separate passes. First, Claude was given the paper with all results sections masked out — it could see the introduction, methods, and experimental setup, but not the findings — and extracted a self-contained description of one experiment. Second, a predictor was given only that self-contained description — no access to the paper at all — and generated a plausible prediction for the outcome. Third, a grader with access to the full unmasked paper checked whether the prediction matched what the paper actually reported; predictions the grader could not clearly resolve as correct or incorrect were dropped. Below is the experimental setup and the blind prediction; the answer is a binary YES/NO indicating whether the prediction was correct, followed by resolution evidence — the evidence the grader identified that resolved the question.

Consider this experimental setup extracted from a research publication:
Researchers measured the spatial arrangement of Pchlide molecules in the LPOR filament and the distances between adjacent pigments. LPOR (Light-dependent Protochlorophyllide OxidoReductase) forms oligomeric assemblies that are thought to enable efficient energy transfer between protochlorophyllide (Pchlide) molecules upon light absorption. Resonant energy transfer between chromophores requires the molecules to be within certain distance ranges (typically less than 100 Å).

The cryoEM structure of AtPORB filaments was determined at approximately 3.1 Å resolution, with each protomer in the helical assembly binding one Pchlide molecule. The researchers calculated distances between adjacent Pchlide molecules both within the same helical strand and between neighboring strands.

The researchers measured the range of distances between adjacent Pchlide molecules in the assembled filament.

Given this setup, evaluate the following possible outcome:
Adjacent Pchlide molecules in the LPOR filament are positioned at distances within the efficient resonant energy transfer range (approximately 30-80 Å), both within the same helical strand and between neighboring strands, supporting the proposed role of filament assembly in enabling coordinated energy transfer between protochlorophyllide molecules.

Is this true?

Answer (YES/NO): YES